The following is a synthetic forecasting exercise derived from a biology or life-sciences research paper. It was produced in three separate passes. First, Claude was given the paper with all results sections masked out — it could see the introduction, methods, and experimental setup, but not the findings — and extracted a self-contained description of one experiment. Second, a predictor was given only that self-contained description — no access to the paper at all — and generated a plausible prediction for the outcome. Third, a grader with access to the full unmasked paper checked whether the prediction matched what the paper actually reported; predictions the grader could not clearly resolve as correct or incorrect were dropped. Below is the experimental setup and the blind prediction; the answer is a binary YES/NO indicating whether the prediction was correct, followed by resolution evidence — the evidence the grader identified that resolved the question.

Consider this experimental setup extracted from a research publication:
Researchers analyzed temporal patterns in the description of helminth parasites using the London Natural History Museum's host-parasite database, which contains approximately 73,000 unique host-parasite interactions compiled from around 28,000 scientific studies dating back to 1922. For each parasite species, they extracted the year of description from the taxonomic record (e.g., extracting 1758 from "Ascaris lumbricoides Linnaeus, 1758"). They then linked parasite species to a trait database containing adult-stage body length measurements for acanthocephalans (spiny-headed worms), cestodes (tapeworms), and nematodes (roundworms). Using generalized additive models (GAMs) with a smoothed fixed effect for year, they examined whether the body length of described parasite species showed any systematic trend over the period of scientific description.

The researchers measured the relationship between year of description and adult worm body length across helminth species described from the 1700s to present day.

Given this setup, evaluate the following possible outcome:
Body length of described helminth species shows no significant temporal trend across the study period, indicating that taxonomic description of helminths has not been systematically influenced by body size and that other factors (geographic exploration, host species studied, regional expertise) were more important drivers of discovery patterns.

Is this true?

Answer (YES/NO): NO